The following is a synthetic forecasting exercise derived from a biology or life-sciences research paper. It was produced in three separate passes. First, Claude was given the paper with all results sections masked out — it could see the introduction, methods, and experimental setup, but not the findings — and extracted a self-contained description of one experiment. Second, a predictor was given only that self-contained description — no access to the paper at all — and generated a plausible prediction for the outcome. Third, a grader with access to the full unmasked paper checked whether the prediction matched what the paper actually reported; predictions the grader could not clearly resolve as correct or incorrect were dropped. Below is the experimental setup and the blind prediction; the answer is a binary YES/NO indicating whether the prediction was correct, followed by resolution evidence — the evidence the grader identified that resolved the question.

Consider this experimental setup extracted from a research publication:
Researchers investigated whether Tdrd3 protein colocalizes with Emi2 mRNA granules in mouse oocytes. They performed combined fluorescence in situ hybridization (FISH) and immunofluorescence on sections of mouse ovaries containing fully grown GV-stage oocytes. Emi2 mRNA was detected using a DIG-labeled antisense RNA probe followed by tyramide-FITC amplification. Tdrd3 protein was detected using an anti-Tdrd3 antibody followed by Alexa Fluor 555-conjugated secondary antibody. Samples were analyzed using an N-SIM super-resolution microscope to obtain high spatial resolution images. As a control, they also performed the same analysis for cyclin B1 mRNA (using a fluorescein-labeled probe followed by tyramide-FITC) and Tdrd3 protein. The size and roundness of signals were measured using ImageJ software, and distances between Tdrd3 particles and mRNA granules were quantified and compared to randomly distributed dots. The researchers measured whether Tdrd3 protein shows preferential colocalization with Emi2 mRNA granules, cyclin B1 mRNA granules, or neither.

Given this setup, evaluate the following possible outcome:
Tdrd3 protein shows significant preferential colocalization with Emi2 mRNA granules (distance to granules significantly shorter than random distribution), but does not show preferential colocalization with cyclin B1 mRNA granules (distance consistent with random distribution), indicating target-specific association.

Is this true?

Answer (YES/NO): YES